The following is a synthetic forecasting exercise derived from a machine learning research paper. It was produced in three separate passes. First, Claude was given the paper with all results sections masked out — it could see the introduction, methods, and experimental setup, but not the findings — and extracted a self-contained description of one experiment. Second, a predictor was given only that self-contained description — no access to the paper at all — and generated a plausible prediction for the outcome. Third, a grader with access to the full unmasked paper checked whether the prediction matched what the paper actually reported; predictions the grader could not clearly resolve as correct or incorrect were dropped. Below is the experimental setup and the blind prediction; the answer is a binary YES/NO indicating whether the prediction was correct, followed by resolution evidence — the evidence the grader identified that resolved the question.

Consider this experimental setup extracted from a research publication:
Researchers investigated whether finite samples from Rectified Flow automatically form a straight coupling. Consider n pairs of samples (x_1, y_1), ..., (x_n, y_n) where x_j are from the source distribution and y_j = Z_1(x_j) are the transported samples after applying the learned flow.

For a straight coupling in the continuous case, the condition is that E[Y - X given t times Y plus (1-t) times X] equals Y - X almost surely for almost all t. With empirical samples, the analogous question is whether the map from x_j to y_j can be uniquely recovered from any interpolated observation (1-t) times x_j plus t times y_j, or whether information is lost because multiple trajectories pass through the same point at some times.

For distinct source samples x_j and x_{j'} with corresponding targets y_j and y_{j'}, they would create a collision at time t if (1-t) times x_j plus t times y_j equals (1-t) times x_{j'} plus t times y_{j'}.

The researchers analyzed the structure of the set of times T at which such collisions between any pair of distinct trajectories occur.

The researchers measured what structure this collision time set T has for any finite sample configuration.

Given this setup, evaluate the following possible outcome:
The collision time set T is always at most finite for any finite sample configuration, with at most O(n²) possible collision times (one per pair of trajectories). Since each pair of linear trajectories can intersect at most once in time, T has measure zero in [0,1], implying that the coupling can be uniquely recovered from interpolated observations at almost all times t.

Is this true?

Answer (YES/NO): YES